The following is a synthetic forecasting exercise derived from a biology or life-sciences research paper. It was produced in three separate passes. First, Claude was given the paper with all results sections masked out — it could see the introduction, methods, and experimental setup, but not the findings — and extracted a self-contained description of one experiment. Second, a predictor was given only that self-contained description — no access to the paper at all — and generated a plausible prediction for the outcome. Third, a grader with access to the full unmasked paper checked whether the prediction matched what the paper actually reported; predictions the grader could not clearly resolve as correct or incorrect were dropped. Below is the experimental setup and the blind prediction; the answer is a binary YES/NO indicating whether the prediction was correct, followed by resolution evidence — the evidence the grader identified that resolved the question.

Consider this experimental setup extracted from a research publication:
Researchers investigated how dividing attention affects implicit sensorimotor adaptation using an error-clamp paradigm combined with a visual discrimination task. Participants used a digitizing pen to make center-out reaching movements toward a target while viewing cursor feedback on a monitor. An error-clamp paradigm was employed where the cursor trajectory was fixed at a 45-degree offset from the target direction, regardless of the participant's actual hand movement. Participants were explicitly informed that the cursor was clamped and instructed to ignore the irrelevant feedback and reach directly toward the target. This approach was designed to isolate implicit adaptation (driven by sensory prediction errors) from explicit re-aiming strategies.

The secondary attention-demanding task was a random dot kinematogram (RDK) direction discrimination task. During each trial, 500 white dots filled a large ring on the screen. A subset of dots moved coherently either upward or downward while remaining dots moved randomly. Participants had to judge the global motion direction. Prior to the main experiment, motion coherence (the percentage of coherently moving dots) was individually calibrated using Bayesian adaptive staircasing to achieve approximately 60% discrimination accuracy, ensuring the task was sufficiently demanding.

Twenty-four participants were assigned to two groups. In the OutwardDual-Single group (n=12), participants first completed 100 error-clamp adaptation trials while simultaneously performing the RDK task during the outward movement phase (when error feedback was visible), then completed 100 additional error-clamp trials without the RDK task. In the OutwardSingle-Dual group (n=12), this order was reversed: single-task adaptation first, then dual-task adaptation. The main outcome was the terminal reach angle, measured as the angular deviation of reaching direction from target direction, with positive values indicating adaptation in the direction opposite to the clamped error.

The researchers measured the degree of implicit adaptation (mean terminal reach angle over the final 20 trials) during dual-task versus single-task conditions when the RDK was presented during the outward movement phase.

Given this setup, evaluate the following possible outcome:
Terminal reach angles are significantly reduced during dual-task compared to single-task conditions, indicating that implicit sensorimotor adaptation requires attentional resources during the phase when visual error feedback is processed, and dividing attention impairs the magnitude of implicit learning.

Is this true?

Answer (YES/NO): NO